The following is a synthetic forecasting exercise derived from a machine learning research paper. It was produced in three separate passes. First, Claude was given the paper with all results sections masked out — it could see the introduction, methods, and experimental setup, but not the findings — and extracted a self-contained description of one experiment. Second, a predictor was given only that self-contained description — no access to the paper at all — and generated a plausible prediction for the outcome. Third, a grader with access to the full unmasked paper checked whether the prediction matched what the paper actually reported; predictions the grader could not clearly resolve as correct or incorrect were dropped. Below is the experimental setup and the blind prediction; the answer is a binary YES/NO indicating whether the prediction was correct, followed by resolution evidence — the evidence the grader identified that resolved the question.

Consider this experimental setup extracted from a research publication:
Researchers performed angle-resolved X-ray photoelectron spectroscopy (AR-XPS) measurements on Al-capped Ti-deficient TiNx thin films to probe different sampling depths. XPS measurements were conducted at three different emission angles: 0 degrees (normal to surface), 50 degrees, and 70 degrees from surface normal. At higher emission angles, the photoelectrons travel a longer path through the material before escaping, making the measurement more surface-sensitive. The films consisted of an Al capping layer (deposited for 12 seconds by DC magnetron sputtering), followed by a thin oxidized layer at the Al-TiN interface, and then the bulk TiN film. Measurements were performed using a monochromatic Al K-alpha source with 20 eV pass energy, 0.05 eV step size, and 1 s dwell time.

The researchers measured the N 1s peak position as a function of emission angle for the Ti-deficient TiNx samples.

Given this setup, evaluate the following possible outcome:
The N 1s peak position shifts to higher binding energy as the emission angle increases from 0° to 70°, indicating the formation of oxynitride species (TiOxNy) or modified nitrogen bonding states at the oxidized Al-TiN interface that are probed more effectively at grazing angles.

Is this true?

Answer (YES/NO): NO